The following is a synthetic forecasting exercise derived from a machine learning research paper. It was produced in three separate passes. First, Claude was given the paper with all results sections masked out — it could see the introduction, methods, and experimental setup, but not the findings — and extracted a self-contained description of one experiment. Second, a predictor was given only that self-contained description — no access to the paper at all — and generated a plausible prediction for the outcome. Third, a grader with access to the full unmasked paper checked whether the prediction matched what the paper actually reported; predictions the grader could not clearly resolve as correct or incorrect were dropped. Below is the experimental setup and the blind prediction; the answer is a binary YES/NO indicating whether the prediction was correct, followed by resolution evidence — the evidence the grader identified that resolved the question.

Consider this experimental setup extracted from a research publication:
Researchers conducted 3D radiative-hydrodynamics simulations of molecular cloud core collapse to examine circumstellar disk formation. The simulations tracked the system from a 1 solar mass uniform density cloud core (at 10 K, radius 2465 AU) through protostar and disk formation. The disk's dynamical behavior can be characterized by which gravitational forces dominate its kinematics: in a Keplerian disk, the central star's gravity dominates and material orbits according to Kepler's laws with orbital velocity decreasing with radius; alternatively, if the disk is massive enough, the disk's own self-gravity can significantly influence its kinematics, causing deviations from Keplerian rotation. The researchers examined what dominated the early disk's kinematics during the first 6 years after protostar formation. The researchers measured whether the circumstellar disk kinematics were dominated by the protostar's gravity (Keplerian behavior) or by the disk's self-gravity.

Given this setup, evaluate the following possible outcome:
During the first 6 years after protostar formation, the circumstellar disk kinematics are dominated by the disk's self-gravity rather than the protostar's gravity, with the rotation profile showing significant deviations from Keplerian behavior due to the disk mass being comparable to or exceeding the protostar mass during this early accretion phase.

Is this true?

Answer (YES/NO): YES